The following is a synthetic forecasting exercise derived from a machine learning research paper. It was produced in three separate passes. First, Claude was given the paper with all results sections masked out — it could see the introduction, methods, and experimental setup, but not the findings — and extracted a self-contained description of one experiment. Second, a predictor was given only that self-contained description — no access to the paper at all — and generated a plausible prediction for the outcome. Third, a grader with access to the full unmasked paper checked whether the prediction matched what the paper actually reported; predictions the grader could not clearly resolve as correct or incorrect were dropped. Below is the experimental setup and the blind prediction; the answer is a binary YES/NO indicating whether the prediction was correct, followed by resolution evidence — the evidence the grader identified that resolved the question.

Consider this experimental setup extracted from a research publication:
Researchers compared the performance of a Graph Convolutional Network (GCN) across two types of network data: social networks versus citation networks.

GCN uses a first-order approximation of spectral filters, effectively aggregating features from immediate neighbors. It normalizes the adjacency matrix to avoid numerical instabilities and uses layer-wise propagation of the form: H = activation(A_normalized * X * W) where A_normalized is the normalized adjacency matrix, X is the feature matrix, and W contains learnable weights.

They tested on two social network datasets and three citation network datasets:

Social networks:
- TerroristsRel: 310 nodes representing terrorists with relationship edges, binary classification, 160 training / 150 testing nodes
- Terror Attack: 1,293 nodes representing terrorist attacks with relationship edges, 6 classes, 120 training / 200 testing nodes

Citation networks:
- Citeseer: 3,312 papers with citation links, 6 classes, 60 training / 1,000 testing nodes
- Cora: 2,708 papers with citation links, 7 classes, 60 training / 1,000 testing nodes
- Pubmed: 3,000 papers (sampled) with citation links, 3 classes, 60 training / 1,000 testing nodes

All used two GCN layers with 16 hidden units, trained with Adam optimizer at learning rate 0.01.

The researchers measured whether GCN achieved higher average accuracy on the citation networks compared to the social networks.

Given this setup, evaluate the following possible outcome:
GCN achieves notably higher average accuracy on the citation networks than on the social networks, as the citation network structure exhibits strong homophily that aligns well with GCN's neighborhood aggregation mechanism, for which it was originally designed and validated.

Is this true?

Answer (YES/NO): YES